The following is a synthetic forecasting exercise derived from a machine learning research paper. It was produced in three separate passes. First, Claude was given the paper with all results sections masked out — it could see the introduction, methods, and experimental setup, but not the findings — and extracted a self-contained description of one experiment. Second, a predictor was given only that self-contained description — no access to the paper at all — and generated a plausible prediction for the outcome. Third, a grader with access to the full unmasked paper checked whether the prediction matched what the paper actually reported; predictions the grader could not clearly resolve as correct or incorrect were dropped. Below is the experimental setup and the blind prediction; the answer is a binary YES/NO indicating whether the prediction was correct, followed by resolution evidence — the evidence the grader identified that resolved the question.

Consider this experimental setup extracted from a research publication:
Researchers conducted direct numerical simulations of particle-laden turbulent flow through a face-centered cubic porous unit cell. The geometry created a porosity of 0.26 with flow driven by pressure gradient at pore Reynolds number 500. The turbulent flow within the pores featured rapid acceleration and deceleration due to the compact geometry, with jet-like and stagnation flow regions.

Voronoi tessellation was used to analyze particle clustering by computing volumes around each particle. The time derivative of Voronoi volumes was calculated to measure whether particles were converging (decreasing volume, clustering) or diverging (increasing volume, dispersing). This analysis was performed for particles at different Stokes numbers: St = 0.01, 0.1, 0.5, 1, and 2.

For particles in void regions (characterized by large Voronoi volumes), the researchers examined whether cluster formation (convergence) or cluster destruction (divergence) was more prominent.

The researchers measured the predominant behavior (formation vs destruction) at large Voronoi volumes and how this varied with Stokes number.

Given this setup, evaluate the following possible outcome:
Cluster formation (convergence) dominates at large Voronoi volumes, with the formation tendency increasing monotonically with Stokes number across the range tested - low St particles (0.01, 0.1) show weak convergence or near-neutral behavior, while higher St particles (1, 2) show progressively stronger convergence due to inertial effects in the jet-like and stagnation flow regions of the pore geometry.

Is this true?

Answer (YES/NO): YES